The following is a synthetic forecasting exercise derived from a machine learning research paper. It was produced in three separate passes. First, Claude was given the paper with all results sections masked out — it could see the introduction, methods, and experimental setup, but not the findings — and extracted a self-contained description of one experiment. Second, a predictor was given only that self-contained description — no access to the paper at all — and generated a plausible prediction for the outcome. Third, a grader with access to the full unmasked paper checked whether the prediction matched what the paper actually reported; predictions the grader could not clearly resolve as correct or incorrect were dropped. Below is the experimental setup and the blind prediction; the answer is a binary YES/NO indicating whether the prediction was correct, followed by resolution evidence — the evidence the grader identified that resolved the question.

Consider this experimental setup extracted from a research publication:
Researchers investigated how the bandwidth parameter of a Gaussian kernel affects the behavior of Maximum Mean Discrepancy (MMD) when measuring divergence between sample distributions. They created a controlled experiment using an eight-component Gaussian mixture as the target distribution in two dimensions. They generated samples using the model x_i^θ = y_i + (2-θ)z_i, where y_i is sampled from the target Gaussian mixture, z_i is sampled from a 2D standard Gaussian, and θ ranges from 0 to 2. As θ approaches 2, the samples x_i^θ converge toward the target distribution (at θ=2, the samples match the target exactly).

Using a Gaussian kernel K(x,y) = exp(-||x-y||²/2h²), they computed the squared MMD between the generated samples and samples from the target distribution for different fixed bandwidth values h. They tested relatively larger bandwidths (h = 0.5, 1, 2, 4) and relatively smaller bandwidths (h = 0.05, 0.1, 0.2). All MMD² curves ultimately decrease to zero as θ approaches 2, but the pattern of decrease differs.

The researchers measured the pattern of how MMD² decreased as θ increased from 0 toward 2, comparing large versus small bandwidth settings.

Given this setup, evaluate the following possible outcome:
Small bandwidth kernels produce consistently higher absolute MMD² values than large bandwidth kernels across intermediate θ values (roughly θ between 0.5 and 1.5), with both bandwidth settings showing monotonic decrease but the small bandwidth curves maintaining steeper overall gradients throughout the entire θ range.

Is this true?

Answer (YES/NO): NO